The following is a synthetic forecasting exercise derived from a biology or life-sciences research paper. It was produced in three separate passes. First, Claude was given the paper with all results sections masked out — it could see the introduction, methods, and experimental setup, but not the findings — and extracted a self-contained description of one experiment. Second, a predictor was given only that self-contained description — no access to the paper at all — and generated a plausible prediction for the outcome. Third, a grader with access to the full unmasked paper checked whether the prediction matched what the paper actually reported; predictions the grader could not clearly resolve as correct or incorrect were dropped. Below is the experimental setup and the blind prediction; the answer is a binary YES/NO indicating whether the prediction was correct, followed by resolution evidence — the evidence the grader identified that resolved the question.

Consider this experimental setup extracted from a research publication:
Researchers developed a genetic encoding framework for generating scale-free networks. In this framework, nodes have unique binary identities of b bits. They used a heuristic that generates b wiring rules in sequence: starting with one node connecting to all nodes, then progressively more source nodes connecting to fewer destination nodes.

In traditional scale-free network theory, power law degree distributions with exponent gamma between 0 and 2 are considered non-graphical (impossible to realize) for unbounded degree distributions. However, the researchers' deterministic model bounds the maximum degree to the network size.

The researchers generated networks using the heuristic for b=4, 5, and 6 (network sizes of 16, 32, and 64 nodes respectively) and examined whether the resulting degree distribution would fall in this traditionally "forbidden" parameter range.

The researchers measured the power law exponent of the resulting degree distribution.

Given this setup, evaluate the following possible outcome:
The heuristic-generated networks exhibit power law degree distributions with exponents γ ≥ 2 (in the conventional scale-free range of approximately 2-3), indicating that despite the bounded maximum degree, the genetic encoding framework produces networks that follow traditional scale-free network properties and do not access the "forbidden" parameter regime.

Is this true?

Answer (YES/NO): NO